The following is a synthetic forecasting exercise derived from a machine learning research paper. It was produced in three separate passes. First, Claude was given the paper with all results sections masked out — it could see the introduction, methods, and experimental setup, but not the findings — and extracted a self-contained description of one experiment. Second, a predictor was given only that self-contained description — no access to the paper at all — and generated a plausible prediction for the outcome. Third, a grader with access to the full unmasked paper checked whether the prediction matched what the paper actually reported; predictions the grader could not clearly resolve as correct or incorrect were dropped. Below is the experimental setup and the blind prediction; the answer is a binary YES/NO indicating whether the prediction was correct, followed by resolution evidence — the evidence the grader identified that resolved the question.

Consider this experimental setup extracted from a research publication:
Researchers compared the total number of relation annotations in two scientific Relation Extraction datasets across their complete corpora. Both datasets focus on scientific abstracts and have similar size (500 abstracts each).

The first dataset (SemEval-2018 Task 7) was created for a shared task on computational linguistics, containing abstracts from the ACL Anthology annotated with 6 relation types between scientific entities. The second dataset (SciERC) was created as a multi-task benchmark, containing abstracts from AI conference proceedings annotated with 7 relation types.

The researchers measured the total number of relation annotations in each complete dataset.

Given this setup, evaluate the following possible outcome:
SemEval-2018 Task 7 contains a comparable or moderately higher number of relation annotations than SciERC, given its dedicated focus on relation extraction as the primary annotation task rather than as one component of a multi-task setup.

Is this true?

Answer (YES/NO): NO